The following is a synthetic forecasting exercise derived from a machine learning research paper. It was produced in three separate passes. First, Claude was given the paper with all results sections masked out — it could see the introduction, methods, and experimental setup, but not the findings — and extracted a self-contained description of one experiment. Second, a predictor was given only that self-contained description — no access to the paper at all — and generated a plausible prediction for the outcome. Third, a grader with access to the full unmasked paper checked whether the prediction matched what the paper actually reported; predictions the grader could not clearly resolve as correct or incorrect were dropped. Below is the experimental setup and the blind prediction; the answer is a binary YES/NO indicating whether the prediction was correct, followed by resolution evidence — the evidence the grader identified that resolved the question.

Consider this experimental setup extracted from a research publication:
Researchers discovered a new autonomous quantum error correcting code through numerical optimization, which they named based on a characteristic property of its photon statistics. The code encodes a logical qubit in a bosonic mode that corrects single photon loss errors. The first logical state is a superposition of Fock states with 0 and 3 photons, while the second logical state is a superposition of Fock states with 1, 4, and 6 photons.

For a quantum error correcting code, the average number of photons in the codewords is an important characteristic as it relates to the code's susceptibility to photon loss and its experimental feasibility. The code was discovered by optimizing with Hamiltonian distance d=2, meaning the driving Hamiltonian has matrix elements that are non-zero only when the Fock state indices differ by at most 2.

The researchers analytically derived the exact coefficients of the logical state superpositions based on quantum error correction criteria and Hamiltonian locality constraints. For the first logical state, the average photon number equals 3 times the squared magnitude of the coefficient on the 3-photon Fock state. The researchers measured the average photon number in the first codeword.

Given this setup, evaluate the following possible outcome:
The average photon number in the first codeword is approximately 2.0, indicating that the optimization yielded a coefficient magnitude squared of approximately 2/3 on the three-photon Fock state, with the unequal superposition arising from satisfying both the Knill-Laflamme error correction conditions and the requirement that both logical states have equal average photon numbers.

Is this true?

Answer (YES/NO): NO